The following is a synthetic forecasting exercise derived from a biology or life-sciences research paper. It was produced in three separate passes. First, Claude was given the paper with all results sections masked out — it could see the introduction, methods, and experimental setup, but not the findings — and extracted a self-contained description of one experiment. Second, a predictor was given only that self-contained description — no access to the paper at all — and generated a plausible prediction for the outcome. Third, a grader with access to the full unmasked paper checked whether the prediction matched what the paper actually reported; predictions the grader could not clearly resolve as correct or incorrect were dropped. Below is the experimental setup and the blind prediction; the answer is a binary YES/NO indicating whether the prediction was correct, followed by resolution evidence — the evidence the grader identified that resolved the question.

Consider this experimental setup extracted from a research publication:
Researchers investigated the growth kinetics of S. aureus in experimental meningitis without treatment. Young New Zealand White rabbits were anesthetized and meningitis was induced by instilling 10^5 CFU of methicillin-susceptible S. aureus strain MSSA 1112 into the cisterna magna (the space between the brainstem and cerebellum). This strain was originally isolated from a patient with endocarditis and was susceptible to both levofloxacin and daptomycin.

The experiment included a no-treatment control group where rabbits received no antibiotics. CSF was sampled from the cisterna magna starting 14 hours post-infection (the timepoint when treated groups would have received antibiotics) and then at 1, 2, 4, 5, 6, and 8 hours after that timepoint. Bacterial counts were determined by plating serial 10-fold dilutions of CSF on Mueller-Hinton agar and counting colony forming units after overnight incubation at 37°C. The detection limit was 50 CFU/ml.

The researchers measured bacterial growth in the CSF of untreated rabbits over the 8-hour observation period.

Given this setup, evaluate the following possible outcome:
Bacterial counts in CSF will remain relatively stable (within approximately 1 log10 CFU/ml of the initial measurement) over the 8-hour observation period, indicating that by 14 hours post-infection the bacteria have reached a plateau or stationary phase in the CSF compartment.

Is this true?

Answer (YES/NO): YES